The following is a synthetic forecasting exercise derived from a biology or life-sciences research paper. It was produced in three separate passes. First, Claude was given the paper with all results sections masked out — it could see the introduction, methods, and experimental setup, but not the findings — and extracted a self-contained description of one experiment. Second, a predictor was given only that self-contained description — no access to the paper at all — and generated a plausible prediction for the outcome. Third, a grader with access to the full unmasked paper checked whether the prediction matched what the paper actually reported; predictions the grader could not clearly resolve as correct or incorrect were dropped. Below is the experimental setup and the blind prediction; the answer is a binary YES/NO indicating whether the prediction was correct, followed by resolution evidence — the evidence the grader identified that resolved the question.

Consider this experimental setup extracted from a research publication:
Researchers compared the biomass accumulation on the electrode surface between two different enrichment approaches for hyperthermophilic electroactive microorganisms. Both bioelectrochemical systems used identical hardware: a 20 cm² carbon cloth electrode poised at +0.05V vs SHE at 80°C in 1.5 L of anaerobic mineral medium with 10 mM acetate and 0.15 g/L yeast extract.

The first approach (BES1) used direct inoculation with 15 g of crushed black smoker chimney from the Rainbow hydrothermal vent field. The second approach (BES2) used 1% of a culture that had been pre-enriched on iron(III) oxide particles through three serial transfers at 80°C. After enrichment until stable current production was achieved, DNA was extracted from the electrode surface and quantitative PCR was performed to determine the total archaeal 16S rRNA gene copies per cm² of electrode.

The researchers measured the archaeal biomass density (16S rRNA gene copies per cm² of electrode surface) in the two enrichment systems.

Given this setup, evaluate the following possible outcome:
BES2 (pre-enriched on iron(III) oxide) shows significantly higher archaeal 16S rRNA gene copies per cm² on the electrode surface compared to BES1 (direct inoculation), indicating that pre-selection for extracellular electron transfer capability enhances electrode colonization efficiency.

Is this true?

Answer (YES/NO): NO